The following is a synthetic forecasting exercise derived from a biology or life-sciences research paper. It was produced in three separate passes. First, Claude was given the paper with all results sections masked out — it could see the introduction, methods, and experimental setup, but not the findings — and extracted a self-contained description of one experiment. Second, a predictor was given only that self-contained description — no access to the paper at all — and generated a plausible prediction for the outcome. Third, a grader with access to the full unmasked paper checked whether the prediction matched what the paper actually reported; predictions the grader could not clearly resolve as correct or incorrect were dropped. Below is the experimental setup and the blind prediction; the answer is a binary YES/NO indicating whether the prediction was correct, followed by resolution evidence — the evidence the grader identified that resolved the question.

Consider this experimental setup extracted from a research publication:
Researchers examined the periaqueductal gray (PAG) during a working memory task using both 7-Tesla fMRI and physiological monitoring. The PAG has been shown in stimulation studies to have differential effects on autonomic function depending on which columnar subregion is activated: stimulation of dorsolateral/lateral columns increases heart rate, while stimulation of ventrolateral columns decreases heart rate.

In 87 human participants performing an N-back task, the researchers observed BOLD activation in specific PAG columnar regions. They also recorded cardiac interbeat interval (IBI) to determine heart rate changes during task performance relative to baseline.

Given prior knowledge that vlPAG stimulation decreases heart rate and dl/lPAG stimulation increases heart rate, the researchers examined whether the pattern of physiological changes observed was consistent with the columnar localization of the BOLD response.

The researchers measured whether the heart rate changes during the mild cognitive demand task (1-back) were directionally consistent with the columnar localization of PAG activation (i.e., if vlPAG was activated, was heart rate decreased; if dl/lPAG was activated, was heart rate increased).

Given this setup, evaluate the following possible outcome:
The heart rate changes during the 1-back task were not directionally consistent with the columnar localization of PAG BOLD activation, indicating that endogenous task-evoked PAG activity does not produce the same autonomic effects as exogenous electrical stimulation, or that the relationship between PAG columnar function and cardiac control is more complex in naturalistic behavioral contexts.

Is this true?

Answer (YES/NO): NO